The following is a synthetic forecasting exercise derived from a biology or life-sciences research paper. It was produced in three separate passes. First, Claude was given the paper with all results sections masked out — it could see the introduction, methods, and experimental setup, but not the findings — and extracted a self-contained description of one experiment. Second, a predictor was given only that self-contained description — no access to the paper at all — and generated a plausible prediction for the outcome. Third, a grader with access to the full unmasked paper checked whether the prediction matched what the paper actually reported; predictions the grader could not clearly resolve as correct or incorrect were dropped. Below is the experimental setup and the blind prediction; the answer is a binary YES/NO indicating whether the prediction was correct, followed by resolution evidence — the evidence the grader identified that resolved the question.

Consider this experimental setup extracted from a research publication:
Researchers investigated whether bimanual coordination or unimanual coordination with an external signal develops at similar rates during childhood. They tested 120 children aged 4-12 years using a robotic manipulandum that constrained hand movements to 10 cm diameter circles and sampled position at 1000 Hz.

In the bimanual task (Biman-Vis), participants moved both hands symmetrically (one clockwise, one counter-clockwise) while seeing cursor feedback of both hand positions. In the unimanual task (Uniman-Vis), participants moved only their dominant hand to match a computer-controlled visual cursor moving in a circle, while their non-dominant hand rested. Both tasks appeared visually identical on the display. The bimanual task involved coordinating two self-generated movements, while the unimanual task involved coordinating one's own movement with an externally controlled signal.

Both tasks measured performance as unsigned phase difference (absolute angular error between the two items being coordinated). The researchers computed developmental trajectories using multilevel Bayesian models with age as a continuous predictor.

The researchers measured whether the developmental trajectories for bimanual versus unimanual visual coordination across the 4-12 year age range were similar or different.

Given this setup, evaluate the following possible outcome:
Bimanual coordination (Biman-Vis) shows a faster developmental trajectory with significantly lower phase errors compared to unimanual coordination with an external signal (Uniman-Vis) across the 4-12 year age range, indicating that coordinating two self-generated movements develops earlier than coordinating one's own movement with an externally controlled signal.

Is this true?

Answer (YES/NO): YES